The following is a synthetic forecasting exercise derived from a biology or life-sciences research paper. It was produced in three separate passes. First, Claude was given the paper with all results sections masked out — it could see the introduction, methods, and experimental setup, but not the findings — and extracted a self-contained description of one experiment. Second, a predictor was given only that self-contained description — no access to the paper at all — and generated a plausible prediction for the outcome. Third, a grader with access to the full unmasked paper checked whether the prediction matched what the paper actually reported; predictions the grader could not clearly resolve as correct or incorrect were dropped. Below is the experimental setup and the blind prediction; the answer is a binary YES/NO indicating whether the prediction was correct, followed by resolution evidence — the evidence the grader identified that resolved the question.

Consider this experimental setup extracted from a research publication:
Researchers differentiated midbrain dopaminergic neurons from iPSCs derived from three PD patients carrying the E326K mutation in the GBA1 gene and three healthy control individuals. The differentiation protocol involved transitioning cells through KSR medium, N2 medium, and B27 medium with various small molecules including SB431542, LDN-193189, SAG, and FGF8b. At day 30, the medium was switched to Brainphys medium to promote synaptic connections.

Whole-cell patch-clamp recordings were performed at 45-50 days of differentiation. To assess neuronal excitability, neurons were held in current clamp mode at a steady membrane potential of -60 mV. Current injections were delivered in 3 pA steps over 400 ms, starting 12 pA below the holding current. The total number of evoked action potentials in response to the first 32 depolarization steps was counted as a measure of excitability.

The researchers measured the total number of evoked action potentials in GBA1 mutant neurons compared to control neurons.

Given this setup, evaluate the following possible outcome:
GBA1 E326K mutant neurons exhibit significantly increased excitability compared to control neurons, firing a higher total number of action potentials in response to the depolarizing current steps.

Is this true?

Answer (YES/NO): NO